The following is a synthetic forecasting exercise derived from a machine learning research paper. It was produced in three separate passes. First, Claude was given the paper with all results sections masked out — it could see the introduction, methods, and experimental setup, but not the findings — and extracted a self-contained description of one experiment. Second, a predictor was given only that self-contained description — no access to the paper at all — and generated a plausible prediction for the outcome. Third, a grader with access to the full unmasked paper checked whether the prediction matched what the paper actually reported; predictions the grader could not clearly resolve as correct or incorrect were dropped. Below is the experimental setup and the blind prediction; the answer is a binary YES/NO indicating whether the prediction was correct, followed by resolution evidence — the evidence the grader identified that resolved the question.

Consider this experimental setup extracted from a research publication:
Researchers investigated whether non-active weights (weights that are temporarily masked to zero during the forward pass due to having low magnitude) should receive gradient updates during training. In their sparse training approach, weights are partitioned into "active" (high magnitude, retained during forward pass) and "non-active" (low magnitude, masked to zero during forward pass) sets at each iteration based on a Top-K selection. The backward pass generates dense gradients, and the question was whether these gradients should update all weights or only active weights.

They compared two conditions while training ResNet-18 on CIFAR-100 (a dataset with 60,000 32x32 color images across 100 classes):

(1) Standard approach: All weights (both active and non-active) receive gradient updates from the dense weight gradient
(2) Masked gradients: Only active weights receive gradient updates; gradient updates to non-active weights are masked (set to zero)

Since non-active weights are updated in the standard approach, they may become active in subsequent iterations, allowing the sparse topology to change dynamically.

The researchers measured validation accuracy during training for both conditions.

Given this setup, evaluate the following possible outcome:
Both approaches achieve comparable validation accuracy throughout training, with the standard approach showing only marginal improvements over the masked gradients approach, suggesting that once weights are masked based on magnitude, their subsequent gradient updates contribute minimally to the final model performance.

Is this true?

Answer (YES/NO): NO